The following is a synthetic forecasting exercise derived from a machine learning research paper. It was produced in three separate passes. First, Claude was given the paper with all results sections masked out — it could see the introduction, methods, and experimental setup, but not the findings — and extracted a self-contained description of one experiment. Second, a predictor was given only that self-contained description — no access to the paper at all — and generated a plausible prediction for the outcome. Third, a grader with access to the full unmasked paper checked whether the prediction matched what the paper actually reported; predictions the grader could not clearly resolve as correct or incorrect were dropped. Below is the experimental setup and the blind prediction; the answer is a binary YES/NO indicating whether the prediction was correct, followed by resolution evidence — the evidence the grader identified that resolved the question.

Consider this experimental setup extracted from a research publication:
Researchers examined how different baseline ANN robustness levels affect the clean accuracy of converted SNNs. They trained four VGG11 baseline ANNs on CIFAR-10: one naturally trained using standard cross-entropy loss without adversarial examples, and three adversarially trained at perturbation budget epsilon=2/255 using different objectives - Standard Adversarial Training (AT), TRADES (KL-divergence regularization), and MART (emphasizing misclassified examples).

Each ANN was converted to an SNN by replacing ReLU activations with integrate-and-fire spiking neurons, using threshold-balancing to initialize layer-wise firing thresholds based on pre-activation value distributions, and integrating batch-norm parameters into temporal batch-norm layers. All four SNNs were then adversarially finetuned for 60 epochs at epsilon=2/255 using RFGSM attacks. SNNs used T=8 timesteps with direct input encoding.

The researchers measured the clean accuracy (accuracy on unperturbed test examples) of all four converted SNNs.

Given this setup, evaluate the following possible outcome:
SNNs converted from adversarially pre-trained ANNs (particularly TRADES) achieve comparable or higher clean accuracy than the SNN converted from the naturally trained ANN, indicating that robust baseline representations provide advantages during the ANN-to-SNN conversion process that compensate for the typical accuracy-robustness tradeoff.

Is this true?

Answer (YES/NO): NO